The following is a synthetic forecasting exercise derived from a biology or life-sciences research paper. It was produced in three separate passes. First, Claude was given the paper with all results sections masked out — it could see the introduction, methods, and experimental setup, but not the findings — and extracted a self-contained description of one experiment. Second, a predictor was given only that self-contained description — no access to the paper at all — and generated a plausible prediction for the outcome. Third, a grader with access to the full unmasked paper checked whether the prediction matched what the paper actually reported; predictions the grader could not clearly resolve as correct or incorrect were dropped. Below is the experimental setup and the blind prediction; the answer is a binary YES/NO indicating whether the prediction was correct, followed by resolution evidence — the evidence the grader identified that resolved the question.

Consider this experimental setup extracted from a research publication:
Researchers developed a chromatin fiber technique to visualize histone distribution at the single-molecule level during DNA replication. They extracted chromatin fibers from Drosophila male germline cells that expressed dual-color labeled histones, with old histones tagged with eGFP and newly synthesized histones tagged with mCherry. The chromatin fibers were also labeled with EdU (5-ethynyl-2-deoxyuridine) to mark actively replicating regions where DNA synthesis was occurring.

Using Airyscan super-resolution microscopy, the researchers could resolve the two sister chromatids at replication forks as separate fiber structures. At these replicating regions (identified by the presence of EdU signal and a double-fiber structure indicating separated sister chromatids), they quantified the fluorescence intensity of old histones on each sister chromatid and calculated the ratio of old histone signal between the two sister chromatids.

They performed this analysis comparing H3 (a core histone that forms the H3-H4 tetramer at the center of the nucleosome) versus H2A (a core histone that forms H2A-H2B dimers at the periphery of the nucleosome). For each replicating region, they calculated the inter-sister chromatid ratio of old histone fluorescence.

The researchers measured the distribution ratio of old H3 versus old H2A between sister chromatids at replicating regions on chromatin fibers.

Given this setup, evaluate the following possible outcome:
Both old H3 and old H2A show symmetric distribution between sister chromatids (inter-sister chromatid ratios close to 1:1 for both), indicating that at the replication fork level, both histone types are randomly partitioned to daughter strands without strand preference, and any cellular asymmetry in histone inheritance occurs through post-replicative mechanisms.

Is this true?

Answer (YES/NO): NO